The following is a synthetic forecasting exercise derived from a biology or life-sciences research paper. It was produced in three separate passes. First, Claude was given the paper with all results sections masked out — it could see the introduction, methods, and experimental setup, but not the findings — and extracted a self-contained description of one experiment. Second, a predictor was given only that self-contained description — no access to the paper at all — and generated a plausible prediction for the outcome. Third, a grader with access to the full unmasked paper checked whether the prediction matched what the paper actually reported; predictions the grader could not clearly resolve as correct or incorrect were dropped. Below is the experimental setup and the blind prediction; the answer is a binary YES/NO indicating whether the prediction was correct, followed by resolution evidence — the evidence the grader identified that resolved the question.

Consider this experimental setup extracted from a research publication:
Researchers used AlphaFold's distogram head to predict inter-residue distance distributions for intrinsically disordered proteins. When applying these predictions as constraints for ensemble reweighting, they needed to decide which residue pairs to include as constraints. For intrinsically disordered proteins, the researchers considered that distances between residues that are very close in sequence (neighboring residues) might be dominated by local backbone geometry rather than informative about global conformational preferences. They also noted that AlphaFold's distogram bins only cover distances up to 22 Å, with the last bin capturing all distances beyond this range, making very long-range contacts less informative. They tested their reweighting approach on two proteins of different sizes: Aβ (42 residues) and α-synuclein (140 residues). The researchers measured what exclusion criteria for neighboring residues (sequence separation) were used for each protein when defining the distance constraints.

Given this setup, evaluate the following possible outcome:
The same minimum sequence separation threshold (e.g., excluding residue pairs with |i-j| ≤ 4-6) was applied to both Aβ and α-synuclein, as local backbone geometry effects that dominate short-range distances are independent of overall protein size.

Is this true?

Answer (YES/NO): NO